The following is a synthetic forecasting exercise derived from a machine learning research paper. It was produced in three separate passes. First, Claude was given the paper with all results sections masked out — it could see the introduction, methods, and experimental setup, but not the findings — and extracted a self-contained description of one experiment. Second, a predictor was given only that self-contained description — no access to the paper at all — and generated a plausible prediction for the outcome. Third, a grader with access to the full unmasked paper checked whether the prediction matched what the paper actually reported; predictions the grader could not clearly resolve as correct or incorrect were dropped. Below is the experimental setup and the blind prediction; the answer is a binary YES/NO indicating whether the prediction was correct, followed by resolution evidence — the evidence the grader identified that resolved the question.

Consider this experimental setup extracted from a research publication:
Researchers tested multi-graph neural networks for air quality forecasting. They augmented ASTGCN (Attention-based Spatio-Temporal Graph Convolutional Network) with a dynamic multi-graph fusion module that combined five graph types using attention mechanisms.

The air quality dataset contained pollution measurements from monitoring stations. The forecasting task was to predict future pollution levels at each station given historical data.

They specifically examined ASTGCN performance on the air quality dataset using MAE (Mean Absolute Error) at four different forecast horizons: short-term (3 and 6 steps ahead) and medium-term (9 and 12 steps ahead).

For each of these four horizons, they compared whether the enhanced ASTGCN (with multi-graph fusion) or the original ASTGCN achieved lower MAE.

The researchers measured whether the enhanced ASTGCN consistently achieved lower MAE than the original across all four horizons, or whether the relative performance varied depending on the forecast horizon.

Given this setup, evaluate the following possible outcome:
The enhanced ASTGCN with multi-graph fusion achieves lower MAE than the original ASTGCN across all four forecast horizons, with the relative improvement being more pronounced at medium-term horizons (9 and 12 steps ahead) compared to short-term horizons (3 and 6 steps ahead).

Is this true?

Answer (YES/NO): NO